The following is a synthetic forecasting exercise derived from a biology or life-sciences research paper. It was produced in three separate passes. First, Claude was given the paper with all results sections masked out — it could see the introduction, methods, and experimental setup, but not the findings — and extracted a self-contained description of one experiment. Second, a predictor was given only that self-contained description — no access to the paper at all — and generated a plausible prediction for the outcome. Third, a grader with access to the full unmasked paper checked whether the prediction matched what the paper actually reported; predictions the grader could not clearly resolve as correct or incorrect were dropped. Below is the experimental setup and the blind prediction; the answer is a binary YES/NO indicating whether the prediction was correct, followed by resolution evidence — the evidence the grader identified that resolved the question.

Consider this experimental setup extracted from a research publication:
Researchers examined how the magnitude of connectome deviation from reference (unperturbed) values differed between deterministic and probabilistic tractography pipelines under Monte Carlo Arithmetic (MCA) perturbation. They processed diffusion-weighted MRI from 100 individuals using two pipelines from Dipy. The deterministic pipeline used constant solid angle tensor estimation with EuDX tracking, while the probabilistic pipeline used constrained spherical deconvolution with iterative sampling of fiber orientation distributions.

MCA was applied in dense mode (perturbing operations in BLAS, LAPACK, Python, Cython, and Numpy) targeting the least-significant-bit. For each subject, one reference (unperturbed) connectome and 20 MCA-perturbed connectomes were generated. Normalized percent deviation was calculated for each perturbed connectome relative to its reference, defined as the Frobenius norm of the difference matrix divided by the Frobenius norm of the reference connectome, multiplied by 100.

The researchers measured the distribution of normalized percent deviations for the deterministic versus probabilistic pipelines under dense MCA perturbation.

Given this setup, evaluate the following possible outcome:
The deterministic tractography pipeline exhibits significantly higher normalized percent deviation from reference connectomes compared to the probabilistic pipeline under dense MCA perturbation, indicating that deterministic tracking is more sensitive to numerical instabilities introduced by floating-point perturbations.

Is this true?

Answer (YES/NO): YES